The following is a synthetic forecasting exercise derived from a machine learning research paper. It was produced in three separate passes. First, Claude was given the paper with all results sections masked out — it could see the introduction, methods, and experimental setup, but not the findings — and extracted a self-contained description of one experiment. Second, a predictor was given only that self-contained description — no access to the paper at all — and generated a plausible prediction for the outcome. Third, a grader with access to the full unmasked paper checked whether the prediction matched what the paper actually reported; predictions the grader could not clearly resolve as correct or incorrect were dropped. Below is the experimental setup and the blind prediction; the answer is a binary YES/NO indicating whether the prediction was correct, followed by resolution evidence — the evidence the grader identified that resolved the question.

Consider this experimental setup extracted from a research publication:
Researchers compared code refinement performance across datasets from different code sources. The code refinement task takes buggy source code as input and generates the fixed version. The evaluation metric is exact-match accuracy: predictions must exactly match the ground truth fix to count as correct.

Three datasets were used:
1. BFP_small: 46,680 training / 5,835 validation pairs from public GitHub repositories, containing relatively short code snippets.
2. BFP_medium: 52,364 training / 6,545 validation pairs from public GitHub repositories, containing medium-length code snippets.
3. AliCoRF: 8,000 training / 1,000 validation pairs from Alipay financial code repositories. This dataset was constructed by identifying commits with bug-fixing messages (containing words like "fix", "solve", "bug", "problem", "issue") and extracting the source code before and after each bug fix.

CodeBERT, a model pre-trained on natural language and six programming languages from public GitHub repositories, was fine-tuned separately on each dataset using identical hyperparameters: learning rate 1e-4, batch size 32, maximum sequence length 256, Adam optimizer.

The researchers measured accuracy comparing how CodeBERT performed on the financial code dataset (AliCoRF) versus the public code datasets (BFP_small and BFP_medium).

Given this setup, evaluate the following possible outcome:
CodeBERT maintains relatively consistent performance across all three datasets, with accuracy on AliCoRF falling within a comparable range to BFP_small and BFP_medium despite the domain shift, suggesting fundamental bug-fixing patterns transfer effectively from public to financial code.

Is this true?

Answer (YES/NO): NO